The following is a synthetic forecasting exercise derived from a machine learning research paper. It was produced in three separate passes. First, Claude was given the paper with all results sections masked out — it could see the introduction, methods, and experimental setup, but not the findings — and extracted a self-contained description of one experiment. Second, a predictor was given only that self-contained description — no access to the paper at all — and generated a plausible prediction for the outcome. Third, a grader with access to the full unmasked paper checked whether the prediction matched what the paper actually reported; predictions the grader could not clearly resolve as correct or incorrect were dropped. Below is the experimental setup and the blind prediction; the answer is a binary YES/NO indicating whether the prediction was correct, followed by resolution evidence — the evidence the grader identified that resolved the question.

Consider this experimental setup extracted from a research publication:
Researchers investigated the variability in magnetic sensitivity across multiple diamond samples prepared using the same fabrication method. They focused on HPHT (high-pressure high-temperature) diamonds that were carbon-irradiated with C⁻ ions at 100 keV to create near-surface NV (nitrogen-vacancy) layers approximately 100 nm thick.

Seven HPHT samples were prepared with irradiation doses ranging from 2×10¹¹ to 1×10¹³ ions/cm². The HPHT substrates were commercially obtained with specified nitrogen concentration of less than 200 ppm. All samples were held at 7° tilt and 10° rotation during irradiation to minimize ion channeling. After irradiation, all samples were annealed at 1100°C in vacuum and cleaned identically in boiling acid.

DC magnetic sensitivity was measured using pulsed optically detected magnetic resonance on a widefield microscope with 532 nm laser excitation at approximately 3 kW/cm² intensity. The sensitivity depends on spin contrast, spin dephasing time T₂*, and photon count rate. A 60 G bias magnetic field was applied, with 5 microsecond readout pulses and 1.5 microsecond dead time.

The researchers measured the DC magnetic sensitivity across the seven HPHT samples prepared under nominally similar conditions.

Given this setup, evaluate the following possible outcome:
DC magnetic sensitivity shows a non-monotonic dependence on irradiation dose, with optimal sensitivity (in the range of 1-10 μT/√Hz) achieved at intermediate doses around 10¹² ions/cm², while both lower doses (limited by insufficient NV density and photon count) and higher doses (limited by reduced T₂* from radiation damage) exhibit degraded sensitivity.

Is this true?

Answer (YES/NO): NO